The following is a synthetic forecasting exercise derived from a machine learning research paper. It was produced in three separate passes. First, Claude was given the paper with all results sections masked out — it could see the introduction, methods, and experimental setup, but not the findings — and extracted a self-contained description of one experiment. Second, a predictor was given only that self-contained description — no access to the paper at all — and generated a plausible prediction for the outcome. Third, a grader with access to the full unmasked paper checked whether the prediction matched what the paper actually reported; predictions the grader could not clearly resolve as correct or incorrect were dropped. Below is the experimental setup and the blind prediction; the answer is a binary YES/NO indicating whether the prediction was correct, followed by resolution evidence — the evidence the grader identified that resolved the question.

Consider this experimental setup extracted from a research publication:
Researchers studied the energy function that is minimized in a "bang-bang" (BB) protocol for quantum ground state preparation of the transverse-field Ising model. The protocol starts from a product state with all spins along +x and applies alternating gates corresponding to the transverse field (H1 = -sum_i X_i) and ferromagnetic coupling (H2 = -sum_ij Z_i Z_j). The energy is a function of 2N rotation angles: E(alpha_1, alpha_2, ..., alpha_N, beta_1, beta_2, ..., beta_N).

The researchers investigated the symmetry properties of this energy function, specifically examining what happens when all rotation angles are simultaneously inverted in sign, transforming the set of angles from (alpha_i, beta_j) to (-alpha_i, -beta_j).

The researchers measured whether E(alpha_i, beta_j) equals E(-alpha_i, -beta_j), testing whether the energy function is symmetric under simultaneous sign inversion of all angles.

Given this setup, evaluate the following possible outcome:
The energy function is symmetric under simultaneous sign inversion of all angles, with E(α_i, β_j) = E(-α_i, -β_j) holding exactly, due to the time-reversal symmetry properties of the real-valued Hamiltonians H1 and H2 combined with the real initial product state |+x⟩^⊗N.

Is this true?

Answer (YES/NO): YES